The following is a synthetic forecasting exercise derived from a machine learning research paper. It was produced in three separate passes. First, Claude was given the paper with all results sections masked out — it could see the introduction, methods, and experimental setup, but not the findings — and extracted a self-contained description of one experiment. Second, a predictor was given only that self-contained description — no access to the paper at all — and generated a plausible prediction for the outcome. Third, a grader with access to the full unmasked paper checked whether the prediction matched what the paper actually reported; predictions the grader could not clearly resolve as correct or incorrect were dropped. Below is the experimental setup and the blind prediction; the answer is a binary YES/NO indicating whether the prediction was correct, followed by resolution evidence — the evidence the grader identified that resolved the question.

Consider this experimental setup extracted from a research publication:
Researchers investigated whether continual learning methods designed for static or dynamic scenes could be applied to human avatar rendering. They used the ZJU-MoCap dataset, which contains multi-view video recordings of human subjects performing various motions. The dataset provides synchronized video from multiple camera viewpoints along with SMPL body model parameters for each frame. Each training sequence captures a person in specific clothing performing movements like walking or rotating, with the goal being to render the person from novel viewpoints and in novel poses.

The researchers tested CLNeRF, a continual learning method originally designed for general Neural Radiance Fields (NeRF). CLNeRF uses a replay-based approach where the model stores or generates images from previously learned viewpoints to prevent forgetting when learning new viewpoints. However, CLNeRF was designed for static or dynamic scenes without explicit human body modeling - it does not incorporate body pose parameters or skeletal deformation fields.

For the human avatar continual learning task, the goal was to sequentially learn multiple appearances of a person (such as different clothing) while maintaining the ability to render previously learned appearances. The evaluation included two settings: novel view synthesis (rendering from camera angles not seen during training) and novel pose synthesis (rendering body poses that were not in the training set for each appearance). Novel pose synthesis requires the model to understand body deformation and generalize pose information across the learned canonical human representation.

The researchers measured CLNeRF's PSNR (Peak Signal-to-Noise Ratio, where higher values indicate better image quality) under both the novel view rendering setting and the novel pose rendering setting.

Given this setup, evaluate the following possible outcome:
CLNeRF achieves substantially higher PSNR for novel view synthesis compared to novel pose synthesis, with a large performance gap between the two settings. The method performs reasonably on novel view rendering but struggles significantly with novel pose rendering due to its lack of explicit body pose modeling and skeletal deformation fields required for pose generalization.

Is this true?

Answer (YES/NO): NO